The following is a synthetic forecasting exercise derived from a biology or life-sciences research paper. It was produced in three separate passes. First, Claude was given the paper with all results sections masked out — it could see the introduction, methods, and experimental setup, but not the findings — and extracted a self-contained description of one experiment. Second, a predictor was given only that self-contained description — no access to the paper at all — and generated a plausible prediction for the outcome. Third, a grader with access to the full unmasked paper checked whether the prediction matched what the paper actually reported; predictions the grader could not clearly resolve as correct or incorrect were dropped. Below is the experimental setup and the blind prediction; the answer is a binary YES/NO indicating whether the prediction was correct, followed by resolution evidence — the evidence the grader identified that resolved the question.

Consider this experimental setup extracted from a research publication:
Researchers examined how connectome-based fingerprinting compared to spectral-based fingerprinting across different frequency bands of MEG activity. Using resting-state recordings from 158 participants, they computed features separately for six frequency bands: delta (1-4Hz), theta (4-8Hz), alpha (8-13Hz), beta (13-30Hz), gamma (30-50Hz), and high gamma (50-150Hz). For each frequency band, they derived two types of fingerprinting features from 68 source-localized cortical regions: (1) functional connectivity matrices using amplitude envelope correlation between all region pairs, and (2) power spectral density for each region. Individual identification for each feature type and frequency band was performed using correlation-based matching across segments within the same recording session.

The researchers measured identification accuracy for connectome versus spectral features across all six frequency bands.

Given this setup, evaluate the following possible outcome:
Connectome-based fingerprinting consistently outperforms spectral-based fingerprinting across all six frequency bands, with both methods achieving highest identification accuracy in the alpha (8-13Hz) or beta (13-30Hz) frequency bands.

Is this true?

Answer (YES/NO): NO